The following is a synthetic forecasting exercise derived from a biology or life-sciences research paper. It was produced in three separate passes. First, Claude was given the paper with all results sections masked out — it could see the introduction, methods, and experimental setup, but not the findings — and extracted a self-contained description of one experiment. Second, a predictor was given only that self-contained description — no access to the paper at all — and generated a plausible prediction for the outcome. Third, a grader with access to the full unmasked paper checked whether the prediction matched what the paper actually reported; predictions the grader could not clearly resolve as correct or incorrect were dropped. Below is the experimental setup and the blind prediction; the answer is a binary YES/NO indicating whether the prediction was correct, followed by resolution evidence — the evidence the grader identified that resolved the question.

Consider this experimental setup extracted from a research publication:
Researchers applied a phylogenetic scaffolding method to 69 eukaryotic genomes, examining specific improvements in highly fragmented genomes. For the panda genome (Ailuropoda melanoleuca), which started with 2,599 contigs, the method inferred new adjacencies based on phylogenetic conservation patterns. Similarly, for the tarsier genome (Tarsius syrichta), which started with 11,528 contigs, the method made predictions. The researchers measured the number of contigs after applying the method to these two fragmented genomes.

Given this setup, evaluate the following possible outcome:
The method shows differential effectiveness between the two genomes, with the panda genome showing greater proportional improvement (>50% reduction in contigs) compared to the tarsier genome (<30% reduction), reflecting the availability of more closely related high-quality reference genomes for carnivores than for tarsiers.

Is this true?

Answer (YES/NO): NO